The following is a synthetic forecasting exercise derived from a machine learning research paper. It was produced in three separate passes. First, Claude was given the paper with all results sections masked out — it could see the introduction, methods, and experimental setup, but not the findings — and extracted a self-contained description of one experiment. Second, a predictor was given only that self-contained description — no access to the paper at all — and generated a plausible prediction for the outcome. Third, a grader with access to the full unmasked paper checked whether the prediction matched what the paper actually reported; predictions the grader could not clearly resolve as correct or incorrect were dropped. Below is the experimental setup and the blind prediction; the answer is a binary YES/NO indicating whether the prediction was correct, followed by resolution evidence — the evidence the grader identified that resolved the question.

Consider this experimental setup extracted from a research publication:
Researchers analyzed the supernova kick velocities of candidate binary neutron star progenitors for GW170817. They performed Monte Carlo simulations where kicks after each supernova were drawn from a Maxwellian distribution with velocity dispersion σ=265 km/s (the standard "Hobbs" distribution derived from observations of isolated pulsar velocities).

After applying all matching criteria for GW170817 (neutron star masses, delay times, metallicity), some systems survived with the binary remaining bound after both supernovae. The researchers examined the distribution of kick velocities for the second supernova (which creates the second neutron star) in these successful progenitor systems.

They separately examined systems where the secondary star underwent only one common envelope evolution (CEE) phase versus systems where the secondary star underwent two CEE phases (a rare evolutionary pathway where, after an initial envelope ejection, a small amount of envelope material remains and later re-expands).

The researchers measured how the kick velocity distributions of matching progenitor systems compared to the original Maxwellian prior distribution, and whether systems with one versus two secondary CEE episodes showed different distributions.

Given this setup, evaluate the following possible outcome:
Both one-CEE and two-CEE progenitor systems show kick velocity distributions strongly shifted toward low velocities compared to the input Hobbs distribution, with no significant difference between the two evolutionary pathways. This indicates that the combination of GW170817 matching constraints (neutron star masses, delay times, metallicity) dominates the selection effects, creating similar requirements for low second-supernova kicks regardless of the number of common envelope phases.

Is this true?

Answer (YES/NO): NO